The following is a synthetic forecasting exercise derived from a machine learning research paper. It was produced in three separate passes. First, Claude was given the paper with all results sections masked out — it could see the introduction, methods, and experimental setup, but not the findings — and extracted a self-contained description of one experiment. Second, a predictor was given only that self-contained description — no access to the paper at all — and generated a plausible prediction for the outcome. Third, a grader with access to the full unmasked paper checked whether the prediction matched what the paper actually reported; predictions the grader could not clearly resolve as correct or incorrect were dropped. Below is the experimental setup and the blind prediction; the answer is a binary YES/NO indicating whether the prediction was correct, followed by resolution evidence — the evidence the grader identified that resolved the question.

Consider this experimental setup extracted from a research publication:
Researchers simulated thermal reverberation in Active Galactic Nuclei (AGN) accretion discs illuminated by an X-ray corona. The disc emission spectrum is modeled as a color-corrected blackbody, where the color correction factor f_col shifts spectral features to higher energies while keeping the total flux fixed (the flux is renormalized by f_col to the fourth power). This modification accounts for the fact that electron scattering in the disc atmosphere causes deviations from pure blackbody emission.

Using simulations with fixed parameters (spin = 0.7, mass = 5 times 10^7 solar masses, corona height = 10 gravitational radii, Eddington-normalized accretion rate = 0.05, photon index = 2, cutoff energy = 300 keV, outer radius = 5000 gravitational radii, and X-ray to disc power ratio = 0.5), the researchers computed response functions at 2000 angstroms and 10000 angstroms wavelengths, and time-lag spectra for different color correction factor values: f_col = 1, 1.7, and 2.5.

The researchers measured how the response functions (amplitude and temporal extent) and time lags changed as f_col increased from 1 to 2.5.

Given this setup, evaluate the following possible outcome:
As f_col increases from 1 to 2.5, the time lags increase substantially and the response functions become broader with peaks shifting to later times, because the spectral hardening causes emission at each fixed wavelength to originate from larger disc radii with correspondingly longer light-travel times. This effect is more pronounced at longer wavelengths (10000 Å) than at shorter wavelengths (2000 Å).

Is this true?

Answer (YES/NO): NO